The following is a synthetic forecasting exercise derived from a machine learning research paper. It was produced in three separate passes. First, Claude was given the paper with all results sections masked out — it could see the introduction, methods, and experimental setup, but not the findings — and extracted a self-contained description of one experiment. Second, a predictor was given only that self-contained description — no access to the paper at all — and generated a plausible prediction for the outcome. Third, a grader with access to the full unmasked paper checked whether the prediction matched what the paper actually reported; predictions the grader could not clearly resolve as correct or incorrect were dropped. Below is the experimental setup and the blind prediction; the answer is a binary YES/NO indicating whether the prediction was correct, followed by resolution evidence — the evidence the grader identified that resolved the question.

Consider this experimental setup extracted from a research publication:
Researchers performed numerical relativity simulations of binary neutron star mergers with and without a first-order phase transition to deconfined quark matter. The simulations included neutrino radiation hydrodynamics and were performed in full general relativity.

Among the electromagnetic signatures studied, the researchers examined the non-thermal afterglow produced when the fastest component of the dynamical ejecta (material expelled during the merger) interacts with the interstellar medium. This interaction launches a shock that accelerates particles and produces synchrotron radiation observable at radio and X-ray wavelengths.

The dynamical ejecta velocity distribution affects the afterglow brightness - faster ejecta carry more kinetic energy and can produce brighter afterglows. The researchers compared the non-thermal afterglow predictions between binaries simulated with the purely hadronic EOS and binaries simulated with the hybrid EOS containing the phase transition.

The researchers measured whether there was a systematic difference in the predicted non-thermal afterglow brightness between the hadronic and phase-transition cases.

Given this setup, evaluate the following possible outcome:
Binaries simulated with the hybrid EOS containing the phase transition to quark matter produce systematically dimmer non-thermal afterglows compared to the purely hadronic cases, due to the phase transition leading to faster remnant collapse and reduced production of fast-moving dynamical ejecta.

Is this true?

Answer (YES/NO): NO